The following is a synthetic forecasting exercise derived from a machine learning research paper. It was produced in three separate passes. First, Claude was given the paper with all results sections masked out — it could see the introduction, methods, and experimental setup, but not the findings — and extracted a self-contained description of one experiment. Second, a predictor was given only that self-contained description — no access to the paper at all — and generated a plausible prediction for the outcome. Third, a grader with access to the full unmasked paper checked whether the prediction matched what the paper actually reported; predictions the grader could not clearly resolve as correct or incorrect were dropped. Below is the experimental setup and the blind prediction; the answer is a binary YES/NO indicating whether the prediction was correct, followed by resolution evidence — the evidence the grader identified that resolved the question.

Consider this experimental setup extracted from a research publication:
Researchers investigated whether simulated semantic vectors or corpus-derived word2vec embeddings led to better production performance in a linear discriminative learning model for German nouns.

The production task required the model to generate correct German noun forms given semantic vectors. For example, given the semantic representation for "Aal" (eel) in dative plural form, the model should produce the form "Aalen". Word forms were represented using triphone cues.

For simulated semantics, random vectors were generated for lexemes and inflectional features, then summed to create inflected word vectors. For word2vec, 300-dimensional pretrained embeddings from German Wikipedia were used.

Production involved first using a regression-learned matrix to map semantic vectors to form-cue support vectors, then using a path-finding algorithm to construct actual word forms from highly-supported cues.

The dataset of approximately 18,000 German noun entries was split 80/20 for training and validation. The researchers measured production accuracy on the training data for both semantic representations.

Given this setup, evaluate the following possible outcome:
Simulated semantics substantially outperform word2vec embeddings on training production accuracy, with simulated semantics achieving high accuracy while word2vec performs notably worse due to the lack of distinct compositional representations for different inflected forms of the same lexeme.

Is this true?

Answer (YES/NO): NO